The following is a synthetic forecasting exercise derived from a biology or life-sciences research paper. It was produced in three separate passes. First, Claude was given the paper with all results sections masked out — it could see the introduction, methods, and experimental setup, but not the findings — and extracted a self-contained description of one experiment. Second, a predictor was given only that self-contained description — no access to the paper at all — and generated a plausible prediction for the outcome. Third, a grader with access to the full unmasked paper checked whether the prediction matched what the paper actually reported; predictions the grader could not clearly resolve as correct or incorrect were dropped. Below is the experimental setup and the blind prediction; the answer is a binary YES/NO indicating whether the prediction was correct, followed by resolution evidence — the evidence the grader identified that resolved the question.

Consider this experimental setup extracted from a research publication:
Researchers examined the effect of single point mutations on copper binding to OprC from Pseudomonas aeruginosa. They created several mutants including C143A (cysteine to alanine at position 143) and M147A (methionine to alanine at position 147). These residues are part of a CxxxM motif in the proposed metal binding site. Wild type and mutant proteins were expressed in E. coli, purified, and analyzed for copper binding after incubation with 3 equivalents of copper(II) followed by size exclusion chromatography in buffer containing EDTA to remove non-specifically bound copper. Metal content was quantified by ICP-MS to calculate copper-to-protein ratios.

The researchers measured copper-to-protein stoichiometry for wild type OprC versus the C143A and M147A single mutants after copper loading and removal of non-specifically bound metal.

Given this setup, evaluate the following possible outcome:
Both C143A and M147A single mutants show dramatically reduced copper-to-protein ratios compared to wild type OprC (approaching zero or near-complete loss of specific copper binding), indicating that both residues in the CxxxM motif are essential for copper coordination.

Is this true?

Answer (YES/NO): NO